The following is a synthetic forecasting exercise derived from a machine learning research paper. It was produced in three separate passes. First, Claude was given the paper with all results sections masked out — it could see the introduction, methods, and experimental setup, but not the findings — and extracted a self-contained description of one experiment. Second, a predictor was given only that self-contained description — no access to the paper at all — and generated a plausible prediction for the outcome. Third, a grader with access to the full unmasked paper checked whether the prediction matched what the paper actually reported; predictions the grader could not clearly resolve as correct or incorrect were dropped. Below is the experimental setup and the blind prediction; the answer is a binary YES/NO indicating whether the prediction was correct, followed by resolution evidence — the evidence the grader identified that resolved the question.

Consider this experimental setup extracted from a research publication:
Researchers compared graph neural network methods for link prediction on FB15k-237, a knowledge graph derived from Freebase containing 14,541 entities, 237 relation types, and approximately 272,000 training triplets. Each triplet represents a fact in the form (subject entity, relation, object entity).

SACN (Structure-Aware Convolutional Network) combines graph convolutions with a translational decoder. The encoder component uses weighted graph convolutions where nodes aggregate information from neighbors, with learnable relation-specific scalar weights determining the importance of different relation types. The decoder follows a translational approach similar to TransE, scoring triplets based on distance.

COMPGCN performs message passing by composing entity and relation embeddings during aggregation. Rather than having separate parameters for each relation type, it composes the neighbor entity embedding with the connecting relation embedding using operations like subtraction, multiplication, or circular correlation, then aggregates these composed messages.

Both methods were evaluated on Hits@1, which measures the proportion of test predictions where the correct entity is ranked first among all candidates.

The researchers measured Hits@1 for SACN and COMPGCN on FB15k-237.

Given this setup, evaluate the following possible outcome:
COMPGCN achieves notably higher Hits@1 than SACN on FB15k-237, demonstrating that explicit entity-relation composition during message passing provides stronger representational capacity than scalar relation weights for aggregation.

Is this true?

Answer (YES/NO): NO